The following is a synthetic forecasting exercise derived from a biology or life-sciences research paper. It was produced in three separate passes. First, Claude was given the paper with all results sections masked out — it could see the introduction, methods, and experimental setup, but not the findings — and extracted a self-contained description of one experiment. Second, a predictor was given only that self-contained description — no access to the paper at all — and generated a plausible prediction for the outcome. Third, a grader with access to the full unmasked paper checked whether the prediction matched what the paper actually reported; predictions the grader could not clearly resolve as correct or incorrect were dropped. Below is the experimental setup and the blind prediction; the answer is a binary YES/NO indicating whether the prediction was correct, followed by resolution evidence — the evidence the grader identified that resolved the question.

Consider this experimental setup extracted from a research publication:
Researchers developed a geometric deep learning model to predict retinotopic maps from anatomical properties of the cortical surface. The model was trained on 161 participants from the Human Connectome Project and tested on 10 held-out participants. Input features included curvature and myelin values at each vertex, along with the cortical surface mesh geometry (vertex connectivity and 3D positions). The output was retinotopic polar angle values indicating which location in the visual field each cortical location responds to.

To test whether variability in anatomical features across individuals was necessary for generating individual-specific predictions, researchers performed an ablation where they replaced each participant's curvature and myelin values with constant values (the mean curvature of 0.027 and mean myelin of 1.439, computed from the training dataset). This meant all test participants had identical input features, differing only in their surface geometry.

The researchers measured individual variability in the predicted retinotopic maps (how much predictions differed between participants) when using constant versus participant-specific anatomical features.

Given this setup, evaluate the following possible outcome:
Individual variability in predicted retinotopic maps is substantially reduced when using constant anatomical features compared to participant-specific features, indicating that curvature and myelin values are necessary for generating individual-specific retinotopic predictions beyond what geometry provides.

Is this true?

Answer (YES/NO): YES